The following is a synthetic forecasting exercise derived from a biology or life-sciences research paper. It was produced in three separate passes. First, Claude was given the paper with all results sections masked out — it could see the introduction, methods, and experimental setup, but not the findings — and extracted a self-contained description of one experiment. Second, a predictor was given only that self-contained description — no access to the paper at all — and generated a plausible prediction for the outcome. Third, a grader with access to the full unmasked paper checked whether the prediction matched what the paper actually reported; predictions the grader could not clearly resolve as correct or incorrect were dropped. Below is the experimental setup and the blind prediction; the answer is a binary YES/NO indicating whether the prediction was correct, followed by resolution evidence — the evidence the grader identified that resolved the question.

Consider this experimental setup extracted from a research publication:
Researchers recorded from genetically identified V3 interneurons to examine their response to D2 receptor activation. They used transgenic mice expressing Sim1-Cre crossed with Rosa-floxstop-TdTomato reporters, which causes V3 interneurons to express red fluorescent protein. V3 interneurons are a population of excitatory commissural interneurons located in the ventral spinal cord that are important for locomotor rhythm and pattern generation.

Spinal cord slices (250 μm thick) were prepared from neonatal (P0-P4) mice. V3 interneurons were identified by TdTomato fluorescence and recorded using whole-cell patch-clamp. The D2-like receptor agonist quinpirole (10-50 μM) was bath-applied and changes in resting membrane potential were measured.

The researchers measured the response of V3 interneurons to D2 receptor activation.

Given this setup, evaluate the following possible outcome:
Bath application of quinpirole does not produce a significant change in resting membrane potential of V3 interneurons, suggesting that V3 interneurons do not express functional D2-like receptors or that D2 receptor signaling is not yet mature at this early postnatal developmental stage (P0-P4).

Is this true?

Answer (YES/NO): NO